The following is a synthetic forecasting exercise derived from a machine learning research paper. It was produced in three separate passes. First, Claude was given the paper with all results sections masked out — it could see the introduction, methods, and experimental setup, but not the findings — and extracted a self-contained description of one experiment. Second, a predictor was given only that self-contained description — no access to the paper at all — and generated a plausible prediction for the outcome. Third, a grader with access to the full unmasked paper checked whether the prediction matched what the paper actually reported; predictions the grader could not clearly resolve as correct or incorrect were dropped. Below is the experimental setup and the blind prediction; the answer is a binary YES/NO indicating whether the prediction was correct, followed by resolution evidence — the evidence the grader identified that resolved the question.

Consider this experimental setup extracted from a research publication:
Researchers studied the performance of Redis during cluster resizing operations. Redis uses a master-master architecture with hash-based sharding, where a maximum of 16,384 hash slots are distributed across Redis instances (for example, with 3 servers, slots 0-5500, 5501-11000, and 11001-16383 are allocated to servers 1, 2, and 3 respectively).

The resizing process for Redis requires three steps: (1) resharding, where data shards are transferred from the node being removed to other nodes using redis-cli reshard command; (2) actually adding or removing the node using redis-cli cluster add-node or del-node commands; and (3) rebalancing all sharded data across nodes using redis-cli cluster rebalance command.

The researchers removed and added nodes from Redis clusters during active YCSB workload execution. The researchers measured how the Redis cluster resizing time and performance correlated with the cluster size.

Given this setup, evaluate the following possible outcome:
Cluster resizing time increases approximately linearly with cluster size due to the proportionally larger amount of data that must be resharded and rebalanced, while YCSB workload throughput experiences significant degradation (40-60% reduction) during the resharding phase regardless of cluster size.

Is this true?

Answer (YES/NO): NO